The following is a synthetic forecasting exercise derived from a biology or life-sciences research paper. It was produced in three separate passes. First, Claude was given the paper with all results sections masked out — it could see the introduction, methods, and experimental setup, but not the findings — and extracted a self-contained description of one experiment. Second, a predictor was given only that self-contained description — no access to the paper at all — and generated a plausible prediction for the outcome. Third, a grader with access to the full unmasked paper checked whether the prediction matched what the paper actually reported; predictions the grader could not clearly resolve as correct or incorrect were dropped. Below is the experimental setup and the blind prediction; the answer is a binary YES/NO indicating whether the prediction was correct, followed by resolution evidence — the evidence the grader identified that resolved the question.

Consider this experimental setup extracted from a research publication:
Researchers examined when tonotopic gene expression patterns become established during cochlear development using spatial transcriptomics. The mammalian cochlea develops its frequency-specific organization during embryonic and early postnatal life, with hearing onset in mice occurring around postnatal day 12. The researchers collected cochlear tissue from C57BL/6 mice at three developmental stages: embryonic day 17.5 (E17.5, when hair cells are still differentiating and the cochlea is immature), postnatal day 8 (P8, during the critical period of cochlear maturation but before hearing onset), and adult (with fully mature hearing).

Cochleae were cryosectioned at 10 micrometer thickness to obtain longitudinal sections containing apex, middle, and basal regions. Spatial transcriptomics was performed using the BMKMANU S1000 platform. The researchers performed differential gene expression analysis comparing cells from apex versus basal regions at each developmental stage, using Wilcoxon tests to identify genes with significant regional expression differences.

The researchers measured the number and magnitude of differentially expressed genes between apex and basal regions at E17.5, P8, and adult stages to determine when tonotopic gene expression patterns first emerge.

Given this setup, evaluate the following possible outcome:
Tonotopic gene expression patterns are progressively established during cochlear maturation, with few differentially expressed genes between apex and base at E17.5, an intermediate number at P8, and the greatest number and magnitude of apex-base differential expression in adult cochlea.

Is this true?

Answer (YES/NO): NO